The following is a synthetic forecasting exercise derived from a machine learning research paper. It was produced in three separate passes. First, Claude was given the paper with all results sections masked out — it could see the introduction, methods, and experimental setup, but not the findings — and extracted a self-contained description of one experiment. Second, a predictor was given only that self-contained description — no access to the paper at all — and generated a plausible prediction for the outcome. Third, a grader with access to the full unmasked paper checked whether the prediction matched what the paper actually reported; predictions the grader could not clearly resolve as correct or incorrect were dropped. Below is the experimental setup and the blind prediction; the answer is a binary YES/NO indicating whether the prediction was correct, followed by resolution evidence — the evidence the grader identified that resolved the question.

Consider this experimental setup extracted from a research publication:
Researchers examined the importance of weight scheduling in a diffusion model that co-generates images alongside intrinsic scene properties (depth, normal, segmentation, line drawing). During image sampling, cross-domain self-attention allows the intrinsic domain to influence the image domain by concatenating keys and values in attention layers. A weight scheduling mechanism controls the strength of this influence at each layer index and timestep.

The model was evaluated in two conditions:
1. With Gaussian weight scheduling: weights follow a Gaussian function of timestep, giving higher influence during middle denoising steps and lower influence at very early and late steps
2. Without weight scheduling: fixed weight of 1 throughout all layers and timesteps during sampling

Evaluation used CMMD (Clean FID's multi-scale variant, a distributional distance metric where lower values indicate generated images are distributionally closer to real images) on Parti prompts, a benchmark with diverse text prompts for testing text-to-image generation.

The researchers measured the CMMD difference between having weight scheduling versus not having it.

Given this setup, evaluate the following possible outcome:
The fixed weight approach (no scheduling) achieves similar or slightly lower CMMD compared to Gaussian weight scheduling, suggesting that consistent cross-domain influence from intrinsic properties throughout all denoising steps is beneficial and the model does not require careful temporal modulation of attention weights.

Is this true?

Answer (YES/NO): NO